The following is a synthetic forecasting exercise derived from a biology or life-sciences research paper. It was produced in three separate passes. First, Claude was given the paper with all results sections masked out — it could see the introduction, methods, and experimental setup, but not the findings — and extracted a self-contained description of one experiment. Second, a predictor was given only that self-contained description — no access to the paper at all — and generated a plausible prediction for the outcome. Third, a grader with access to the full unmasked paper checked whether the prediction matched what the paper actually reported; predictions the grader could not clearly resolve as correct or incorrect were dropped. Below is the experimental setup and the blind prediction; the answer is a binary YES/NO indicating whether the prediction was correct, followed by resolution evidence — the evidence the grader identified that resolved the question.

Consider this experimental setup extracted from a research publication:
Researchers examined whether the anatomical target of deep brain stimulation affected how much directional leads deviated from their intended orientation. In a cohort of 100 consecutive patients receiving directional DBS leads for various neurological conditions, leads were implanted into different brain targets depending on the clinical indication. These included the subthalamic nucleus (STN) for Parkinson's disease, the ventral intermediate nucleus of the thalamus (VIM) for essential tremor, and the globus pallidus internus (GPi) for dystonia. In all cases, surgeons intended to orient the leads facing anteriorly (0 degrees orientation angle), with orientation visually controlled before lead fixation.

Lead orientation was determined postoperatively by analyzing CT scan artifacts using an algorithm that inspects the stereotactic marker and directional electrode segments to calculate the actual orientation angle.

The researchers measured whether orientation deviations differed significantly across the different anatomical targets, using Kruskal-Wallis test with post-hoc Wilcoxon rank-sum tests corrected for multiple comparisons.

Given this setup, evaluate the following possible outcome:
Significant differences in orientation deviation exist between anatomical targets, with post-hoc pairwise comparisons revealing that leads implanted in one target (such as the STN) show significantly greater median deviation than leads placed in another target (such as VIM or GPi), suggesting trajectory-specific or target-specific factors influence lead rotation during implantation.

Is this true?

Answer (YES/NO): NO